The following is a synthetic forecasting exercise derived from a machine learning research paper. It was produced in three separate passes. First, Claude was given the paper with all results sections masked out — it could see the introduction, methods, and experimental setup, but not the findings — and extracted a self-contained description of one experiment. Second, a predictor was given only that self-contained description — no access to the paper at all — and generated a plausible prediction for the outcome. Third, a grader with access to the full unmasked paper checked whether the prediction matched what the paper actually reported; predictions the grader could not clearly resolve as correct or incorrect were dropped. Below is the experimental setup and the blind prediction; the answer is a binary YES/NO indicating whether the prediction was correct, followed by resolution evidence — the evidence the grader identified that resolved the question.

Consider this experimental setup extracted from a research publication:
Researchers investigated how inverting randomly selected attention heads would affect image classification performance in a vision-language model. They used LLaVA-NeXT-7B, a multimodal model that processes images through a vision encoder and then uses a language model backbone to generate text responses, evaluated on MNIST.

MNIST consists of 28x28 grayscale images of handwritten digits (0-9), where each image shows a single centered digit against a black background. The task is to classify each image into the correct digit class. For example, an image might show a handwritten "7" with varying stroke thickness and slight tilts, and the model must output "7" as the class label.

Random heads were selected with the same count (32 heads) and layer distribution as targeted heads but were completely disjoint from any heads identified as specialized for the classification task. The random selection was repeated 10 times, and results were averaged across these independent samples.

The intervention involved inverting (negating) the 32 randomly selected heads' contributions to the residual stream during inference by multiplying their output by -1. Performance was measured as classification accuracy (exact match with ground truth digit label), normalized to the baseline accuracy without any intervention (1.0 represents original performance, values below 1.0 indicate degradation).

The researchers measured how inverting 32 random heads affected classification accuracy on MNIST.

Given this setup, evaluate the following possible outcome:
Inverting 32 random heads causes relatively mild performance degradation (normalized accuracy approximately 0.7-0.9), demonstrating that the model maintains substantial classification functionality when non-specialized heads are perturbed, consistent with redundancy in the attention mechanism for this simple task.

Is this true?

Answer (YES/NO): NO